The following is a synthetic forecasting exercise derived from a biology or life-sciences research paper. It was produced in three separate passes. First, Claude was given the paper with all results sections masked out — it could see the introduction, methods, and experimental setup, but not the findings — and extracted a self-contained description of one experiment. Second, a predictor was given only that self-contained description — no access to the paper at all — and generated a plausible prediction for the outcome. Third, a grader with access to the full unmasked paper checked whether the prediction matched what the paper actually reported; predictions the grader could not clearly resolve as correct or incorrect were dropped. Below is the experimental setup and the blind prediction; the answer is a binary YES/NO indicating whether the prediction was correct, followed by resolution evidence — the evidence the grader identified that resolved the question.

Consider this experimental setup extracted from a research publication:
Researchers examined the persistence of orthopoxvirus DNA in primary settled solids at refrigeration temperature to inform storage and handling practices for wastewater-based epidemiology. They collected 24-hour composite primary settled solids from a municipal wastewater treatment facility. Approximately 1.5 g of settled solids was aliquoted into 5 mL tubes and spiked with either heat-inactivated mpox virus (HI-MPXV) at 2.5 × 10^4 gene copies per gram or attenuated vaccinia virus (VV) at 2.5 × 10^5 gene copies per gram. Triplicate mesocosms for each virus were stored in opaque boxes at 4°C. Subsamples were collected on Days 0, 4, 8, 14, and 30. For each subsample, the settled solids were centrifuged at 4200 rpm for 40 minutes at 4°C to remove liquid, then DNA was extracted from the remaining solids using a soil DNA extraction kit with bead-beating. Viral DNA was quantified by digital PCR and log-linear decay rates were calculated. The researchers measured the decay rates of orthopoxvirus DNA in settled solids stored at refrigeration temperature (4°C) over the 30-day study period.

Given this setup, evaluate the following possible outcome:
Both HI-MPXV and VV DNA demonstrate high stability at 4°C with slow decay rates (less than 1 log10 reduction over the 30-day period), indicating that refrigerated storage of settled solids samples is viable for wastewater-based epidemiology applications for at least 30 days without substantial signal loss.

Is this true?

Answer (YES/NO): YES